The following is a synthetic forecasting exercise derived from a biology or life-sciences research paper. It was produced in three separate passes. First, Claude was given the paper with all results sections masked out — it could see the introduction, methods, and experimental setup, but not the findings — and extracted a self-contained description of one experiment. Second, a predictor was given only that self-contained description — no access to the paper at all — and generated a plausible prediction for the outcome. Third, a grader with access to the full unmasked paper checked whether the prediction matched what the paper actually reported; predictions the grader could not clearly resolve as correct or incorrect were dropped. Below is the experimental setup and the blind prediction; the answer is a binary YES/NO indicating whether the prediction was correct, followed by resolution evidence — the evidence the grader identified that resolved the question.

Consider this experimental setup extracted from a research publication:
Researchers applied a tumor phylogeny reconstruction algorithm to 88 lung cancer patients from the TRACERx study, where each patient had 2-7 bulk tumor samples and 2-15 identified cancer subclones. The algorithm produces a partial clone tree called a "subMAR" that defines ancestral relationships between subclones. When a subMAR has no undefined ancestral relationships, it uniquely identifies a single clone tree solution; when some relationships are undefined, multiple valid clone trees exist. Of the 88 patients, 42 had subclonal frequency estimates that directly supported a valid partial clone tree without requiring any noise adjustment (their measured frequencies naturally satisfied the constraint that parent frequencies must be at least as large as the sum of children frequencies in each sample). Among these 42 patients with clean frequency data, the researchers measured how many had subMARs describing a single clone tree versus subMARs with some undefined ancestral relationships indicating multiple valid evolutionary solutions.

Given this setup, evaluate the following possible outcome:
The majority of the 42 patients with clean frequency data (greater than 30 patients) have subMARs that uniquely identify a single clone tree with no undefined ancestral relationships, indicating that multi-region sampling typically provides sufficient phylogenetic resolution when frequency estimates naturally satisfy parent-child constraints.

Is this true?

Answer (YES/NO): YES